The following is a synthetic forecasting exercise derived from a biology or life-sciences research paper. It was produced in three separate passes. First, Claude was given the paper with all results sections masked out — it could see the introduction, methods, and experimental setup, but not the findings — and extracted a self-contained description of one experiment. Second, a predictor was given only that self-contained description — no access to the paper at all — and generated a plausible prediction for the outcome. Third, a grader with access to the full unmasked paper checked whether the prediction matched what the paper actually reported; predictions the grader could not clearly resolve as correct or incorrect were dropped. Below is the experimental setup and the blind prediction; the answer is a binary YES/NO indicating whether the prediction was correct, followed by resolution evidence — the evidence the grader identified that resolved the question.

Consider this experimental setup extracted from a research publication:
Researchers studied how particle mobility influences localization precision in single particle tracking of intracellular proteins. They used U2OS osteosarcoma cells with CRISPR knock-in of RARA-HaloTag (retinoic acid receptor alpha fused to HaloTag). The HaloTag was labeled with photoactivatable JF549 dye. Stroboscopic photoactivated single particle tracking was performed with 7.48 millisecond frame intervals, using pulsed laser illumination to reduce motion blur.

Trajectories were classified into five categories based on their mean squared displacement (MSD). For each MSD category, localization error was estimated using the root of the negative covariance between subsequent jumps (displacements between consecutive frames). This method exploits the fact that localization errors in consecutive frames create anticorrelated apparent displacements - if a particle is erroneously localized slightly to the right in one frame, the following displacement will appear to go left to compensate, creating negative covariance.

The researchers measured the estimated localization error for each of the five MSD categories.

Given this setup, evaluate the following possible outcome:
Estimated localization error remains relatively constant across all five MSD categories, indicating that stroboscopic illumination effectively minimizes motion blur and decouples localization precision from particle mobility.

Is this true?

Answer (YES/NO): NO